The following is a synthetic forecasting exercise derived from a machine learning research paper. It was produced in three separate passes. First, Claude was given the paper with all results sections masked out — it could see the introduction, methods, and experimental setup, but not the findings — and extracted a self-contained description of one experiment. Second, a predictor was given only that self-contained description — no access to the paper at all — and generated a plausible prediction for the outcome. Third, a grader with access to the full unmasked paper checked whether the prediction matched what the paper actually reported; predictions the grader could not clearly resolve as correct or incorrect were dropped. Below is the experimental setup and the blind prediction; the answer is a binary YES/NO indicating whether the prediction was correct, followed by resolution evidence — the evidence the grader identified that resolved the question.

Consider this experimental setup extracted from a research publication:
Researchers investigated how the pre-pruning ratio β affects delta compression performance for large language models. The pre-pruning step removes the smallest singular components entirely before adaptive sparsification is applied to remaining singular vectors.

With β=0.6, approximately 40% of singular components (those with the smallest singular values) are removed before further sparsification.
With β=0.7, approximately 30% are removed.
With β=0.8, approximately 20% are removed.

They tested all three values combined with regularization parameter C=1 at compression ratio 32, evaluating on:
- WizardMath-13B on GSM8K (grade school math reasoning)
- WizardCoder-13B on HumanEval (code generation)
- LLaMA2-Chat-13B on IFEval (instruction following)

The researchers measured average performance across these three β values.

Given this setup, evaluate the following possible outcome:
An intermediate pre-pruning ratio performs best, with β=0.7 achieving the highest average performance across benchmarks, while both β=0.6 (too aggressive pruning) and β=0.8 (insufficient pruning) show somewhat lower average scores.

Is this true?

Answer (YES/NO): NO